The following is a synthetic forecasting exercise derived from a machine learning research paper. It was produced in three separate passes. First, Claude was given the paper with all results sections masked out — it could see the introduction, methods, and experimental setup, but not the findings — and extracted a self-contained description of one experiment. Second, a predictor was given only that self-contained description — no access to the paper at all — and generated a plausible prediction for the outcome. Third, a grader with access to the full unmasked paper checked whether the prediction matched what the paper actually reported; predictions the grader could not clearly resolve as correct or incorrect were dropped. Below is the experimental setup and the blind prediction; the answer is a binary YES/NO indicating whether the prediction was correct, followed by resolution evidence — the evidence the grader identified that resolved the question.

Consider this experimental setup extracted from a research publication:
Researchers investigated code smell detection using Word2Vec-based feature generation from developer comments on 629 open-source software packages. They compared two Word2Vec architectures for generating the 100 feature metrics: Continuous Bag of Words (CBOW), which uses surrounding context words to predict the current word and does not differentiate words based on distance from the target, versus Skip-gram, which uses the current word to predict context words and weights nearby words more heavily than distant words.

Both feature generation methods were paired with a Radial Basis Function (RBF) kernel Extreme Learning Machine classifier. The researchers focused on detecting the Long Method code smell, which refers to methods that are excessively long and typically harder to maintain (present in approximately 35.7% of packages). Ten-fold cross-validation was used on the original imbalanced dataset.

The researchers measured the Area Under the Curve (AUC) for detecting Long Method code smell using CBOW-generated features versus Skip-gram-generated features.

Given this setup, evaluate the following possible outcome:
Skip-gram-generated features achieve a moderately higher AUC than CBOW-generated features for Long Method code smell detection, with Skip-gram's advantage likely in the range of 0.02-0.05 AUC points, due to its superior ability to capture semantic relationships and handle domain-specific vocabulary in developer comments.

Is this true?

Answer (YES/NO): NO